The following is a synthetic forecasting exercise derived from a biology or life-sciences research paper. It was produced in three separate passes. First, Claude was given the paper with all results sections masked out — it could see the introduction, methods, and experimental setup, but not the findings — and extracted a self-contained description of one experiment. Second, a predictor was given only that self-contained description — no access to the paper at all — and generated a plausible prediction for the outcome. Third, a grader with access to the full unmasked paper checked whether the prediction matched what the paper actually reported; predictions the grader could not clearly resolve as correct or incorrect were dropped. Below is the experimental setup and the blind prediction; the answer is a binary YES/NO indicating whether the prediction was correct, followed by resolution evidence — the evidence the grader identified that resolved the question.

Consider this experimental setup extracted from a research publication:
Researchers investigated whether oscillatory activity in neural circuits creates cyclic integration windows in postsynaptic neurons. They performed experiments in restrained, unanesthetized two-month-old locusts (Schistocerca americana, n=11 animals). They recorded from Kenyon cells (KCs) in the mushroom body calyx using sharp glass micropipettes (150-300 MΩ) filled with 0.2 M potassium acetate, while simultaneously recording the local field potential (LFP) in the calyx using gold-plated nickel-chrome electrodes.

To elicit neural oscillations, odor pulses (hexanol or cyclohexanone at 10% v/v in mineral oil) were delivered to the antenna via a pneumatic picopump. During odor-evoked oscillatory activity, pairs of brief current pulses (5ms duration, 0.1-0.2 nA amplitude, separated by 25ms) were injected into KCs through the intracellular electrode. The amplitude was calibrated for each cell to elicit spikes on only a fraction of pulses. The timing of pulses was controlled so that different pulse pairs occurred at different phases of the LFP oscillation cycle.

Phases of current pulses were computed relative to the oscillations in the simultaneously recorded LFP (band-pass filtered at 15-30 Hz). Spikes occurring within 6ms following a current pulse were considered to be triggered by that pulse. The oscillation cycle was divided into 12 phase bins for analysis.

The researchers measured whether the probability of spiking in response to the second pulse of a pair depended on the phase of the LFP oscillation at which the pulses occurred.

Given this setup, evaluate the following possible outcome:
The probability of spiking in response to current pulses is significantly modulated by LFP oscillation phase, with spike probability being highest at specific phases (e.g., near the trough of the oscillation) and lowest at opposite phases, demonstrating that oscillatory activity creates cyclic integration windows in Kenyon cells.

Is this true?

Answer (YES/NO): YES